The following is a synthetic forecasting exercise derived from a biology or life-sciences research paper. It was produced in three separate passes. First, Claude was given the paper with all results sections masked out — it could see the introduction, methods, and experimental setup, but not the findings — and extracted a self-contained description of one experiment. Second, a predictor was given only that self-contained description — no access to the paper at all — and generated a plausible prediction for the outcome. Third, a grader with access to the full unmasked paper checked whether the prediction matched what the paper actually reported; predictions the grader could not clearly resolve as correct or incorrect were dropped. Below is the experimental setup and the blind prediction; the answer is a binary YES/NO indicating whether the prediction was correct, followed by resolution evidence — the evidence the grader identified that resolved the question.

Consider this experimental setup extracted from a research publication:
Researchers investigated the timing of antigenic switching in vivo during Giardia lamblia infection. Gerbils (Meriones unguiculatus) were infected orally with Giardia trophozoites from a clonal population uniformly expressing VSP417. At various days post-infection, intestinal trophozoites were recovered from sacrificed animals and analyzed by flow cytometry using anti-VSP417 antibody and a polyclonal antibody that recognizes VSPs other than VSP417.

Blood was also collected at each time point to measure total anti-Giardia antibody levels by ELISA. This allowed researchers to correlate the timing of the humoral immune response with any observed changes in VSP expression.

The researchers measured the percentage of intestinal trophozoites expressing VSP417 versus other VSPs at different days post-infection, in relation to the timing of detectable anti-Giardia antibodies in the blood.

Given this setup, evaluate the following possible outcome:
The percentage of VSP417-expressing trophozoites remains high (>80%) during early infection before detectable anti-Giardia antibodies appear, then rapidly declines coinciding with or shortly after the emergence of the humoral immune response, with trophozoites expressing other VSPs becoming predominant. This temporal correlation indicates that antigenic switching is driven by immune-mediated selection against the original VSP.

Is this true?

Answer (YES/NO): NO